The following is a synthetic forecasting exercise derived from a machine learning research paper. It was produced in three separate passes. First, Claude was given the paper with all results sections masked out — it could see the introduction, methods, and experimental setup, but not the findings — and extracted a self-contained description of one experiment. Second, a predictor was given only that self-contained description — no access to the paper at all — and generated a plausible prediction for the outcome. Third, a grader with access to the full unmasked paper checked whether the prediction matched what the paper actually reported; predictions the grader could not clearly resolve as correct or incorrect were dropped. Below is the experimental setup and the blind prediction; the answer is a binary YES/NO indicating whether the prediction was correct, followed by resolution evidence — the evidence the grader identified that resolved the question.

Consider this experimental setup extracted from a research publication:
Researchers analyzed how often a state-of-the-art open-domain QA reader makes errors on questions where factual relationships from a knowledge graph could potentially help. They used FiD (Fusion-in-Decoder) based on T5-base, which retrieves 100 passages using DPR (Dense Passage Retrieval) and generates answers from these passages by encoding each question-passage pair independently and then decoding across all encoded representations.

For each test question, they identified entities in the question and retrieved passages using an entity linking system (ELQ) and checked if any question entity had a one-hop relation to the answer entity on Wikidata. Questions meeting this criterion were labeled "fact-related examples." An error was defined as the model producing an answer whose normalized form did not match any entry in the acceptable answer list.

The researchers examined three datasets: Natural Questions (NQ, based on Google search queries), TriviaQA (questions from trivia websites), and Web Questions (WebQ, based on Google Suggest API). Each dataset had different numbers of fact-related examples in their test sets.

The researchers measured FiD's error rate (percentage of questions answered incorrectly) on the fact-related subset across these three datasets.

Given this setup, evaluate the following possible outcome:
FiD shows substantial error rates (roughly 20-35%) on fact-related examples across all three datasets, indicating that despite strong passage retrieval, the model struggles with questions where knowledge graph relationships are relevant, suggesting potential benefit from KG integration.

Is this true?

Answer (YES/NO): NO